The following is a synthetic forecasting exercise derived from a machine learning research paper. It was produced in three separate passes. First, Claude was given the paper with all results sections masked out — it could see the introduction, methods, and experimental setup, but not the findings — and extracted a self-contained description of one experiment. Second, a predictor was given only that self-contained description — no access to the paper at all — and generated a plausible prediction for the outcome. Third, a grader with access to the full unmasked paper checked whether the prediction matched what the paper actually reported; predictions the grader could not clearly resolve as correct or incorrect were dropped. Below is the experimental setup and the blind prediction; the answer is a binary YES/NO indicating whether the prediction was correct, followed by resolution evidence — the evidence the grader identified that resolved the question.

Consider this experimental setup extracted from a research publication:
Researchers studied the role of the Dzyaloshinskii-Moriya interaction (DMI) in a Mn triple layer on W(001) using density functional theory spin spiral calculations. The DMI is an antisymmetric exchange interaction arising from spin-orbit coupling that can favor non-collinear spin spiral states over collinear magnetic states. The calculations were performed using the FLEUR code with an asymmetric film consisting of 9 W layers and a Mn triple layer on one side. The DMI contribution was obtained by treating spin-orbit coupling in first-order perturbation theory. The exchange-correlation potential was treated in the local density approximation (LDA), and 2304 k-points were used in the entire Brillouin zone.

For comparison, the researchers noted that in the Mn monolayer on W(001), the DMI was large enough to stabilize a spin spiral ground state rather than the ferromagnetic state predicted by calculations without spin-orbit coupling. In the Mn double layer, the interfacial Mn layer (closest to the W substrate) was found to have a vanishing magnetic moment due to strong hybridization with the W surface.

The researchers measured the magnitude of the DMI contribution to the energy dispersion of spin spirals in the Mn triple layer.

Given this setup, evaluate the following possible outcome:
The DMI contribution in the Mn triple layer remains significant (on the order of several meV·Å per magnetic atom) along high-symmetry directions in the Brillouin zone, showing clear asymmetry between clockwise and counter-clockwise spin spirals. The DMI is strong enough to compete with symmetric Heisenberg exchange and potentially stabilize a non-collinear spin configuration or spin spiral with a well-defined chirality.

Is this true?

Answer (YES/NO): NO